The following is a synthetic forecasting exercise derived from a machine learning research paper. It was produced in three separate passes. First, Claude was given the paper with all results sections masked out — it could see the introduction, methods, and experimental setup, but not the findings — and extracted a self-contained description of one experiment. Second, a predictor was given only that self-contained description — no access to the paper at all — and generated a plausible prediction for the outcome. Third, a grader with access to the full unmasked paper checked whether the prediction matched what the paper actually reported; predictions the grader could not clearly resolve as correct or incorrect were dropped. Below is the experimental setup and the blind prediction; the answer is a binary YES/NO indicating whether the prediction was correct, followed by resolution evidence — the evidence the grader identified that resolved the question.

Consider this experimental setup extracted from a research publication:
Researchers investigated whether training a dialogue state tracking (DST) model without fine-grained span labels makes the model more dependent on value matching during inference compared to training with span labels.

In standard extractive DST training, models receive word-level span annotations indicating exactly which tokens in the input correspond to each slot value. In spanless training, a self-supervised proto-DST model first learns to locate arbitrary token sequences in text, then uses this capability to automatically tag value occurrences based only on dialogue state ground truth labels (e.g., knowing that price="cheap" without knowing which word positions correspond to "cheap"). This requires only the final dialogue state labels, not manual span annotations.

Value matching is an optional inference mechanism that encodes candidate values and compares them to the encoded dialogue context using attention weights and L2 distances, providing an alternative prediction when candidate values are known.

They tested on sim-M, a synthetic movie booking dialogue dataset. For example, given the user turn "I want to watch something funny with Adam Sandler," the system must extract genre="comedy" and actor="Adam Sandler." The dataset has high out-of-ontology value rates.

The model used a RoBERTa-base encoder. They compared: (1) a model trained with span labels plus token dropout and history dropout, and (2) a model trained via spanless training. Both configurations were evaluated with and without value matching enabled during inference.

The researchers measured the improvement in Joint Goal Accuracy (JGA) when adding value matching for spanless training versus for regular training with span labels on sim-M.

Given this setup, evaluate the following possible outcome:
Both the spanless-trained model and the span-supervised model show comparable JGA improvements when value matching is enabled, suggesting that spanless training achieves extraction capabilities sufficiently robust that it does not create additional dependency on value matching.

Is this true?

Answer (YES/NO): NO